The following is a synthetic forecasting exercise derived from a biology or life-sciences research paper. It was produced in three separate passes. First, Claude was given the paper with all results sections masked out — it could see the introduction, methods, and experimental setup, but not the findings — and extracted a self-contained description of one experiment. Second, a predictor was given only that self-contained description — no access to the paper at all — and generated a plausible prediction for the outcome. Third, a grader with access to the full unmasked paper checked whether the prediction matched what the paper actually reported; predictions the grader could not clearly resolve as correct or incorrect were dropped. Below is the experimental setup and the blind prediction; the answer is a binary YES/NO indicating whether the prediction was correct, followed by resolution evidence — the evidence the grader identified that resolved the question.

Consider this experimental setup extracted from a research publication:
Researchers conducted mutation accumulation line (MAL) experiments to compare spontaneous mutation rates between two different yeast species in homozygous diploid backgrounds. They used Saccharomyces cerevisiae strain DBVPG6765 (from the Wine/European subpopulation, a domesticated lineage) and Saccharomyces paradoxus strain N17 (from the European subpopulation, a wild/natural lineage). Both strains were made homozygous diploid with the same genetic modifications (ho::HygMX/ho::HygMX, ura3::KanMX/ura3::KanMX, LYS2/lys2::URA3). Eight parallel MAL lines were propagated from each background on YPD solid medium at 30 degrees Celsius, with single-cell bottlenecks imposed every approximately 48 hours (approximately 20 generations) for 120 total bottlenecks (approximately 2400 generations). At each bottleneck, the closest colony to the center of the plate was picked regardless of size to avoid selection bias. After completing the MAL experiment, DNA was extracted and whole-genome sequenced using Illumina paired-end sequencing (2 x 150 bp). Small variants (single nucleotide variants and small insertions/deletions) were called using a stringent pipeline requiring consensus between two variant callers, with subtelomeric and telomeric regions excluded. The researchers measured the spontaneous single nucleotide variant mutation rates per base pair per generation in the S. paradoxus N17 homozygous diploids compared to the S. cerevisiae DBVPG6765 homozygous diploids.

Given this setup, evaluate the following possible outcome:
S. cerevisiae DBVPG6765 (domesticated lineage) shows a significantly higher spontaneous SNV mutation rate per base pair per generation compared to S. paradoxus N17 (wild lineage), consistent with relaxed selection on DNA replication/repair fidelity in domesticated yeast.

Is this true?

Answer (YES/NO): NO